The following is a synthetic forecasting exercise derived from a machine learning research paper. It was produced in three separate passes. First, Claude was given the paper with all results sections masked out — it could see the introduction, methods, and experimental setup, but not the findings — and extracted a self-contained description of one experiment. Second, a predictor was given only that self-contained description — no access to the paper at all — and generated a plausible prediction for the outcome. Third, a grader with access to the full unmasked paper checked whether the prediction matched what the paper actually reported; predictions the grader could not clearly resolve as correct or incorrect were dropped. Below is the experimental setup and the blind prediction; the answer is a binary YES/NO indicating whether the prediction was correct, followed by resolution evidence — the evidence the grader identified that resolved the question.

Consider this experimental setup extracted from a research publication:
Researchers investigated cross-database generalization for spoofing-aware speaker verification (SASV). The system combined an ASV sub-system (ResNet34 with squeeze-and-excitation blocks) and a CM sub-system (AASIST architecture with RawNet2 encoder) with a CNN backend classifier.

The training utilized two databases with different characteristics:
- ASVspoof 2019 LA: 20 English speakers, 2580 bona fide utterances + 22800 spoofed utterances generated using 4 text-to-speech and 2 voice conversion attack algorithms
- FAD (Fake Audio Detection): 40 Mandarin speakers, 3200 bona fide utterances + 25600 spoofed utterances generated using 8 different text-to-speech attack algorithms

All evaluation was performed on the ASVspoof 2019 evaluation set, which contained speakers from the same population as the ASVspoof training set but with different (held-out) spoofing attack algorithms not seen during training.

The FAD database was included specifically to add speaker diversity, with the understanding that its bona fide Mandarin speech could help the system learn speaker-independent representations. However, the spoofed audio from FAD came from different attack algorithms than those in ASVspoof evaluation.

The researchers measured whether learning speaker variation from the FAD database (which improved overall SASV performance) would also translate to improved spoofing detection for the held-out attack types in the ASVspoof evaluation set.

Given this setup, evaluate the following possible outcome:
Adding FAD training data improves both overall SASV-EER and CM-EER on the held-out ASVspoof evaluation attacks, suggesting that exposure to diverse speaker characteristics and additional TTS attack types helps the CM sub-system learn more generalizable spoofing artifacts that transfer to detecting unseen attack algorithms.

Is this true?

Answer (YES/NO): NO